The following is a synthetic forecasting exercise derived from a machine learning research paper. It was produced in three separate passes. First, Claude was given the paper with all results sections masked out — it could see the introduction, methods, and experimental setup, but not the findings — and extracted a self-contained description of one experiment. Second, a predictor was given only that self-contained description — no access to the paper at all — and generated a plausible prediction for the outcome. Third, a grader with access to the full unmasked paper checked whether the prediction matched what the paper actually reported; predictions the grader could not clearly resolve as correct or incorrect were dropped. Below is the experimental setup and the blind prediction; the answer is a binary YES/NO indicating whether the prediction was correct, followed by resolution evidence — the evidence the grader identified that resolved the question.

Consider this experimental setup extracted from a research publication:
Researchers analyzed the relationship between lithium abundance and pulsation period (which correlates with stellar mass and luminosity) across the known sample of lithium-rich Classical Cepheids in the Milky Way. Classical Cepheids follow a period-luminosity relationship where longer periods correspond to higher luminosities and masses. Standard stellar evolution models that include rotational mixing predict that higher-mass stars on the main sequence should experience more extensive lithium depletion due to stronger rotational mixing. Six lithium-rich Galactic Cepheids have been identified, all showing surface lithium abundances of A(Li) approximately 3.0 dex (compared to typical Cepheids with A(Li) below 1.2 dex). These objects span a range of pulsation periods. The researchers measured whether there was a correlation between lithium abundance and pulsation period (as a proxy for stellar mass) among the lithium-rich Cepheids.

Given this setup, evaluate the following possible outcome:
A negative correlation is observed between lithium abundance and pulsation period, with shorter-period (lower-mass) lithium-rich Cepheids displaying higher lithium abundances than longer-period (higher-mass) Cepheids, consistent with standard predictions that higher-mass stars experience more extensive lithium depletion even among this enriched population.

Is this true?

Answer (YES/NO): NO